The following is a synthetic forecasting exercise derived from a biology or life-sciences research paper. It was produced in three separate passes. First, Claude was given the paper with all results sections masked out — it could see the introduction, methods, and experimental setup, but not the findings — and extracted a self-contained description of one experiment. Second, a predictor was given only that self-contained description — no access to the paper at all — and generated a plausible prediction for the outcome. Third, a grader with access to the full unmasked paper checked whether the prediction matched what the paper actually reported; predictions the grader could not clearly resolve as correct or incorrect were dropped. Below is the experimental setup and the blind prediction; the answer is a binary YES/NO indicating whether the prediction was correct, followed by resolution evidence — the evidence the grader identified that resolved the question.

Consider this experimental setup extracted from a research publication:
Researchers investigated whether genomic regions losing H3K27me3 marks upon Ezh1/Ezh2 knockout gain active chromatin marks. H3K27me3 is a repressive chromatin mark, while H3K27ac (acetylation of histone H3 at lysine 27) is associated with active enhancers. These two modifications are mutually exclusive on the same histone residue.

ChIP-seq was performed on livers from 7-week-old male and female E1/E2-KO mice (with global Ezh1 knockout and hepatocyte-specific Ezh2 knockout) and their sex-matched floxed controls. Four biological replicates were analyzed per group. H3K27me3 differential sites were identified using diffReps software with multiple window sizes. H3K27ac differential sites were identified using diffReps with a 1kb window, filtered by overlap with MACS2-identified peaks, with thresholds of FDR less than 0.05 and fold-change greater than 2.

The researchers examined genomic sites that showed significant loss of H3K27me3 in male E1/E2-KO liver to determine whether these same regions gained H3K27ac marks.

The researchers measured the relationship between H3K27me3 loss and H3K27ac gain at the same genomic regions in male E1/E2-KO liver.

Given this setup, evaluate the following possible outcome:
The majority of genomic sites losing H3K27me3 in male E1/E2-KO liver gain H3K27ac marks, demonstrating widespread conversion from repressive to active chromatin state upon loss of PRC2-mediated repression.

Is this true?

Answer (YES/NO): NO